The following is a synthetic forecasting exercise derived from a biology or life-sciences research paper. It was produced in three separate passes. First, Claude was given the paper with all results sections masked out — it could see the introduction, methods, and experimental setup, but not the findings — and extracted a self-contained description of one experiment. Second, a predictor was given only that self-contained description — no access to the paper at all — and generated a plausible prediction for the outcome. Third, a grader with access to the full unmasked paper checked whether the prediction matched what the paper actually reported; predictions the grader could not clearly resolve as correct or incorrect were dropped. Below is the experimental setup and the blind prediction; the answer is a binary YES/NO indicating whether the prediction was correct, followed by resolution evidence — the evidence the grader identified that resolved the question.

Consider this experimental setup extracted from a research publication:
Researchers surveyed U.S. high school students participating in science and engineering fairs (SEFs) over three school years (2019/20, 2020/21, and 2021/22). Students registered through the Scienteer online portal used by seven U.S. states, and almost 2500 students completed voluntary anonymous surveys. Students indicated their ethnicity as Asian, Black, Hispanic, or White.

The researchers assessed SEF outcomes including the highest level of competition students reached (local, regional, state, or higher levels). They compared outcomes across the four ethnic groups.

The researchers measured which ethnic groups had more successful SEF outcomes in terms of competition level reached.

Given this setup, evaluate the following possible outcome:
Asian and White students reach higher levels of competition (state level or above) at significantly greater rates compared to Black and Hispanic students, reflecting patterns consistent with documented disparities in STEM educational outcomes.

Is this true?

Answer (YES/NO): NO